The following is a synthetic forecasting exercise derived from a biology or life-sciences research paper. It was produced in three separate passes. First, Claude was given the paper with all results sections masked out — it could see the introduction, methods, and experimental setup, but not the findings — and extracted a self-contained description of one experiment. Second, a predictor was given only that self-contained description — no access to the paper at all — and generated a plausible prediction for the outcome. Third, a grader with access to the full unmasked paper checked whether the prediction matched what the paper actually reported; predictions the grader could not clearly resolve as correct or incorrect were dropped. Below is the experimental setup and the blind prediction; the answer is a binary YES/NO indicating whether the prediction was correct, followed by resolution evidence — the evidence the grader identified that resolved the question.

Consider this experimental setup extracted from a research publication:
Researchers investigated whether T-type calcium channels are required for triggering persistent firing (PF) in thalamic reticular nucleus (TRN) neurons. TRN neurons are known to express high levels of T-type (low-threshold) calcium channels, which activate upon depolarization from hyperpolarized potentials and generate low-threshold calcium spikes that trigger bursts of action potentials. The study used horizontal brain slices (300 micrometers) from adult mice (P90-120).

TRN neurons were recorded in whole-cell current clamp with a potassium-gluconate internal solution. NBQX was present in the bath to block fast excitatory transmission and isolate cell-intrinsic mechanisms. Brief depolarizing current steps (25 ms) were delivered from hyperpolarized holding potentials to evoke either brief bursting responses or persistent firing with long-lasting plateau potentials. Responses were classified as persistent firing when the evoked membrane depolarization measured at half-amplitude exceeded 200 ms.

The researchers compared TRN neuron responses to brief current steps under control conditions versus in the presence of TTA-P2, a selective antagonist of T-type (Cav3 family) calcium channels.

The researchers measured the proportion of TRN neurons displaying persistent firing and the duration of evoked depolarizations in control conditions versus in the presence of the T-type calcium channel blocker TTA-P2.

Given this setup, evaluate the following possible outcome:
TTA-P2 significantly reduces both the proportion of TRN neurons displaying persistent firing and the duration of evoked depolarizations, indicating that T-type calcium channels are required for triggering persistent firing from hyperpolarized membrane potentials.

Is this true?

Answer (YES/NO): YES